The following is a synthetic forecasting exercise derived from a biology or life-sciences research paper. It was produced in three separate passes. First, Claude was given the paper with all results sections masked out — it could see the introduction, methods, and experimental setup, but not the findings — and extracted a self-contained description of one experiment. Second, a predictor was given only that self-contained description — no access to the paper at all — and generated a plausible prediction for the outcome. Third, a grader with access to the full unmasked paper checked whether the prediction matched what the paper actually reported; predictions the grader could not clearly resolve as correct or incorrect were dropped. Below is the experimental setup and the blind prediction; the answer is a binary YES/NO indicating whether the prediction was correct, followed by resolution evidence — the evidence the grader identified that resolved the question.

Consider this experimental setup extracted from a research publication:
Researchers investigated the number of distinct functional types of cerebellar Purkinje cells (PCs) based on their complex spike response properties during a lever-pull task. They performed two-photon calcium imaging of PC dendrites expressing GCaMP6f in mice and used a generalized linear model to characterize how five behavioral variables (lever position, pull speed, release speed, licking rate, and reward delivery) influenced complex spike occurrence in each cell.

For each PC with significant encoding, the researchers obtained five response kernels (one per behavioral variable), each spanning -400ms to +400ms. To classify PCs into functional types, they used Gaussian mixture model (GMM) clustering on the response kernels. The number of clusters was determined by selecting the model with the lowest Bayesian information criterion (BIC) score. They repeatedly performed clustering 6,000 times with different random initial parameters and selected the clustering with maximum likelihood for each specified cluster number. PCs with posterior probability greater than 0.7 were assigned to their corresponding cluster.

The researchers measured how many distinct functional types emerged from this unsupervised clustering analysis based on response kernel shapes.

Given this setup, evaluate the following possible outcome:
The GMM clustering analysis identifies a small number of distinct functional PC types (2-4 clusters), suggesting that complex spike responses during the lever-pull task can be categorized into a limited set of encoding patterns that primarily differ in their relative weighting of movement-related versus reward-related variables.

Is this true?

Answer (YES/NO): NO